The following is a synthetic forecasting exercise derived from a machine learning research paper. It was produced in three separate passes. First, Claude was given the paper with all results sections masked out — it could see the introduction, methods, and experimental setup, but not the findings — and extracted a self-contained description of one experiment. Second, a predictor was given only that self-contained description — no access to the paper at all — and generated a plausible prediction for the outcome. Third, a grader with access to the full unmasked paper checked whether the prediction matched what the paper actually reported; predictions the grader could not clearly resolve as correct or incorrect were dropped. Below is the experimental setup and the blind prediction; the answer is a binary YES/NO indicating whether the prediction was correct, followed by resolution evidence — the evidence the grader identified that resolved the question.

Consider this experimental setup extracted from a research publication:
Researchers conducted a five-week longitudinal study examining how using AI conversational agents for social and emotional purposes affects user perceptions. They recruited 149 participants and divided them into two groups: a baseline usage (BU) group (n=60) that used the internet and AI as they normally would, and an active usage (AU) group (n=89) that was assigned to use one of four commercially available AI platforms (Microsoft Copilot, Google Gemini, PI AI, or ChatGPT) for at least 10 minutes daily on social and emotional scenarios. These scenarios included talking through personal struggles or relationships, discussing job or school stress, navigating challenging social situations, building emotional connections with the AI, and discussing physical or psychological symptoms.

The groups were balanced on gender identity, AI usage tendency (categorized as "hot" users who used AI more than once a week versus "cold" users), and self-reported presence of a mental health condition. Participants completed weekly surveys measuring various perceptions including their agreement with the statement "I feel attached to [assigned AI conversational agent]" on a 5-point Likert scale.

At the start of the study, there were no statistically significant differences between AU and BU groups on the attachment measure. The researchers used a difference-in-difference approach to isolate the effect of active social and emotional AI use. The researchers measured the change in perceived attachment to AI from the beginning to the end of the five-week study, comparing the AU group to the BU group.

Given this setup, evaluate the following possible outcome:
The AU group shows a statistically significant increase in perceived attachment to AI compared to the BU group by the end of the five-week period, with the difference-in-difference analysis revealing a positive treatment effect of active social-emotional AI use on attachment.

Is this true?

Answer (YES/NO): YES